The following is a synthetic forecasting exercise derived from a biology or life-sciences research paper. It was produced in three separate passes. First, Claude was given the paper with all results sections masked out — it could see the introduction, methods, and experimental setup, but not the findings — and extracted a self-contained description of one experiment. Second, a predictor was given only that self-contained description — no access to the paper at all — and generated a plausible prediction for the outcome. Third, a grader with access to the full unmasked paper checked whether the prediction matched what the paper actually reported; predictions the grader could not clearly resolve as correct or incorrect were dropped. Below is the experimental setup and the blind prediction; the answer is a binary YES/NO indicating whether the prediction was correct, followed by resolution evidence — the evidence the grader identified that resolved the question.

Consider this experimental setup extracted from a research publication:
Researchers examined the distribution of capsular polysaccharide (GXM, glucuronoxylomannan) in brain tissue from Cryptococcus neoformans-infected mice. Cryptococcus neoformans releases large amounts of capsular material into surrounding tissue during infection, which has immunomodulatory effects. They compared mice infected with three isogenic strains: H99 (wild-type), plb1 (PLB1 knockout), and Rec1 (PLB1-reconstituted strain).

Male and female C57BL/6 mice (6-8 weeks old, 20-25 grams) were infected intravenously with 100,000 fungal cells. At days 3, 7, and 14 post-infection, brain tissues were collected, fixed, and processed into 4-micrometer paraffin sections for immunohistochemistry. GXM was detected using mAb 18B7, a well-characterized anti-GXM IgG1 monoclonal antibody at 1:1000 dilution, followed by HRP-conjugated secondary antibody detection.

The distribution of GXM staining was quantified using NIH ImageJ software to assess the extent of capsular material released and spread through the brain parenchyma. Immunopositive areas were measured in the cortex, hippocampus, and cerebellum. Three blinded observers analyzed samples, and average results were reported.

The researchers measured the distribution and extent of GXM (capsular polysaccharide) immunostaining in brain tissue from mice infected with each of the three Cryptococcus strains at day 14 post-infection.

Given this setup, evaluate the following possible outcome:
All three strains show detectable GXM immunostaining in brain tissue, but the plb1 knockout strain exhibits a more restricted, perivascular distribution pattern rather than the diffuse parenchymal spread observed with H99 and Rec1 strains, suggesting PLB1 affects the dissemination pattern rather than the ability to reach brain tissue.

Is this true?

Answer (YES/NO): NO